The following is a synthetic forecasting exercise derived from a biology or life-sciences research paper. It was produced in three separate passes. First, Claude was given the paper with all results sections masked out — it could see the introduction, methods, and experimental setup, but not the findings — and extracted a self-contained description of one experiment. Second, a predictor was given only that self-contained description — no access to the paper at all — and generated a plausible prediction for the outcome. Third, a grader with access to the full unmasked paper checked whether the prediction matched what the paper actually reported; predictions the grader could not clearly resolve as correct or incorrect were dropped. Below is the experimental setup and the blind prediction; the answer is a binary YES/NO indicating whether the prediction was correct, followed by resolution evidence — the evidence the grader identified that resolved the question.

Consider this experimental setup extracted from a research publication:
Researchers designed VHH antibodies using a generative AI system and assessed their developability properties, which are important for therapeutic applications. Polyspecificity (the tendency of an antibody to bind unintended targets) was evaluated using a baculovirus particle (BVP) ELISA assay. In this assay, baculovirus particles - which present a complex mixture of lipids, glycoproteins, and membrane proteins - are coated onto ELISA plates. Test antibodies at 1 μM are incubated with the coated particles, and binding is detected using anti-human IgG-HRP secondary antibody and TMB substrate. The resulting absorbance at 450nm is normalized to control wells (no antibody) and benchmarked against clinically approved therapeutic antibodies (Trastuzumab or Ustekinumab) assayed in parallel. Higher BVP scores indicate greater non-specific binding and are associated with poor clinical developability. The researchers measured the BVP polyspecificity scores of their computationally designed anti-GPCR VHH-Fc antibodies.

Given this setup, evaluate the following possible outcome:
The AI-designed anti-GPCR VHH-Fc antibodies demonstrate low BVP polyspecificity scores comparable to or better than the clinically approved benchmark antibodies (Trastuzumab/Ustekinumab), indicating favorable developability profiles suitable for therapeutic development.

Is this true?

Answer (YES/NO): YES